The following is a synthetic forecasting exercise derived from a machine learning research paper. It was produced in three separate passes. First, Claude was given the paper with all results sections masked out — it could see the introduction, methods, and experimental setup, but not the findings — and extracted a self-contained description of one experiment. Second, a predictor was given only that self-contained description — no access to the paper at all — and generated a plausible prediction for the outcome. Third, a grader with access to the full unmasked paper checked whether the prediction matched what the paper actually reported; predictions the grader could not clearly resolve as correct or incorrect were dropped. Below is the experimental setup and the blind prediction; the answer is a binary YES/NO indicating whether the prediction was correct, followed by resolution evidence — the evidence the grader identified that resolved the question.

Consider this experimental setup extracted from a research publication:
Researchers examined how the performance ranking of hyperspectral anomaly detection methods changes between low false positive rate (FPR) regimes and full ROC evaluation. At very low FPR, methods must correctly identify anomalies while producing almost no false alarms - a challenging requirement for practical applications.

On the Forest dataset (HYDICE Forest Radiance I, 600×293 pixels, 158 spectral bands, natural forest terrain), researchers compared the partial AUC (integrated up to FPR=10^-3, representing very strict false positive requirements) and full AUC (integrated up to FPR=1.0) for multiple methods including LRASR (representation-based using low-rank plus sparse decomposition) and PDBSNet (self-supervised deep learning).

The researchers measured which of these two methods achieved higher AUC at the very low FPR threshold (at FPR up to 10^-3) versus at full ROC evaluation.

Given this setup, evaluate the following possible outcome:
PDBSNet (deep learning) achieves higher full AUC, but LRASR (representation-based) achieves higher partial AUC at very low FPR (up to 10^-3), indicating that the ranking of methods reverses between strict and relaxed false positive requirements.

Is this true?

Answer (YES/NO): NO